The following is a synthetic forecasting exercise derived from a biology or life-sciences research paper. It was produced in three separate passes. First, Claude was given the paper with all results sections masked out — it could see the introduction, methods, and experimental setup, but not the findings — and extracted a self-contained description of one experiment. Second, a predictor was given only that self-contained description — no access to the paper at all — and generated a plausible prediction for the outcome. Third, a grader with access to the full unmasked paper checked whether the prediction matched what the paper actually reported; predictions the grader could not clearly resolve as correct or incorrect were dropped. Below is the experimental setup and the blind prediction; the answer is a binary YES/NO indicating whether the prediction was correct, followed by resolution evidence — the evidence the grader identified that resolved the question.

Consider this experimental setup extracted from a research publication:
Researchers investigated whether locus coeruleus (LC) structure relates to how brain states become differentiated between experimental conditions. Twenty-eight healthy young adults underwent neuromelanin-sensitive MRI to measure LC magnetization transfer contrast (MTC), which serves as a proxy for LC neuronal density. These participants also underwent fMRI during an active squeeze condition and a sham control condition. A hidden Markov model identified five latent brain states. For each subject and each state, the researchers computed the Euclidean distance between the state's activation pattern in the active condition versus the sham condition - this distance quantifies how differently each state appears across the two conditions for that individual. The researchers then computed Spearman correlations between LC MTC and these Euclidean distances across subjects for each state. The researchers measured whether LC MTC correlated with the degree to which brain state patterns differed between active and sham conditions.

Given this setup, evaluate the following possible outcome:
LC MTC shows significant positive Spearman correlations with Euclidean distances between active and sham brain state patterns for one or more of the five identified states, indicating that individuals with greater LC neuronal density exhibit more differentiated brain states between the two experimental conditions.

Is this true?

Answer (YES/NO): NO